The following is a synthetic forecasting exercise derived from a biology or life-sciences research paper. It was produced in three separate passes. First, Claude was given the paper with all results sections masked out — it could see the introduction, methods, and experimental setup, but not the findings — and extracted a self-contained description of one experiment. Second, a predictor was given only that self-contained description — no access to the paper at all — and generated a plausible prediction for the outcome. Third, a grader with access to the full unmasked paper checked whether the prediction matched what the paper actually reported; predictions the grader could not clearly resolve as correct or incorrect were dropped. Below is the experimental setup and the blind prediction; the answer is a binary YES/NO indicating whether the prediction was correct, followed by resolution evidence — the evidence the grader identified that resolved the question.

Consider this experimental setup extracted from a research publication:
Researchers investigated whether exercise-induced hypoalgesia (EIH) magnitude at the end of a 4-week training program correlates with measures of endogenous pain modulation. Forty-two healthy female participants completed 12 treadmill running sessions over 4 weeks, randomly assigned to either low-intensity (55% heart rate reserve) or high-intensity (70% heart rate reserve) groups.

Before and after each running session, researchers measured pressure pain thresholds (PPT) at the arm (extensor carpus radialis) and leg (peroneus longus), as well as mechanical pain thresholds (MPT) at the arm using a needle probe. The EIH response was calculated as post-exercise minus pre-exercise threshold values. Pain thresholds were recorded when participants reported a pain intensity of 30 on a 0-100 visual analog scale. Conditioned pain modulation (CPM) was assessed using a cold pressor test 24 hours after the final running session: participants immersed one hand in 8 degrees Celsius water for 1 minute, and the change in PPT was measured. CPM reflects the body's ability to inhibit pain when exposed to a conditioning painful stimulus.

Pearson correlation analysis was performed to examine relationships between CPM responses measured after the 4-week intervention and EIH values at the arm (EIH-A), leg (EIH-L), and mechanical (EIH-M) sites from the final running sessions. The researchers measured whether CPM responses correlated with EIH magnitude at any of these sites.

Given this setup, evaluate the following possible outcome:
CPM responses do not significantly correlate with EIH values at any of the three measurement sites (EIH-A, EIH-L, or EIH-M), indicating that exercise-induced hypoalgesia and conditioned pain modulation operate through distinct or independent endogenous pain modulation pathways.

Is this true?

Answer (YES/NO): NO